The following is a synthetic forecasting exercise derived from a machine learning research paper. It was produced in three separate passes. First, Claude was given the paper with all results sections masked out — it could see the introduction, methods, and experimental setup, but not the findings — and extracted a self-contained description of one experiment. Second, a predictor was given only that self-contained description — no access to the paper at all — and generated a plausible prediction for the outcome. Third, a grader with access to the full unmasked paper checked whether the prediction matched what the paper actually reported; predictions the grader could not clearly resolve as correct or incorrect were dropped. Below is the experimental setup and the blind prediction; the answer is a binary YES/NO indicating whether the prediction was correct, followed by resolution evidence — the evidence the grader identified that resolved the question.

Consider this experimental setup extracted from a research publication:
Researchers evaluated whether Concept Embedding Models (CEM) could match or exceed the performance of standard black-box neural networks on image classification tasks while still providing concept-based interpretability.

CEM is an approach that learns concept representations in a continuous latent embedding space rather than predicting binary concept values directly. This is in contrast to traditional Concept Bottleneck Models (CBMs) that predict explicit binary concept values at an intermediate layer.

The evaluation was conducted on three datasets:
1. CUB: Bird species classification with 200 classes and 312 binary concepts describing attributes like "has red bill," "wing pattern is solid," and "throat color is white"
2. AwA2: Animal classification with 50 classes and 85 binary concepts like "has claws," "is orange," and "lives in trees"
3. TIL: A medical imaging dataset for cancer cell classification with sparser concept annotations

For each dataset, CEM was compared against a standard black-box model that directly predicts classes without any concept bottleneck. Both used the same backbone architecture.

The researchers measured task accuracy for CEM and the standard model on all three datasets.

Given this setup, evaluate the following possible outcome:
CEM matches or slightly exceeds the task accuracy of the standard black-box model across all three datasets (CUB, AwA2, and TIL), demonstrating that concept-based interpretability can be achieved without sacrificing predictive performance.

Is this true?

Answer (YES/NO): YES